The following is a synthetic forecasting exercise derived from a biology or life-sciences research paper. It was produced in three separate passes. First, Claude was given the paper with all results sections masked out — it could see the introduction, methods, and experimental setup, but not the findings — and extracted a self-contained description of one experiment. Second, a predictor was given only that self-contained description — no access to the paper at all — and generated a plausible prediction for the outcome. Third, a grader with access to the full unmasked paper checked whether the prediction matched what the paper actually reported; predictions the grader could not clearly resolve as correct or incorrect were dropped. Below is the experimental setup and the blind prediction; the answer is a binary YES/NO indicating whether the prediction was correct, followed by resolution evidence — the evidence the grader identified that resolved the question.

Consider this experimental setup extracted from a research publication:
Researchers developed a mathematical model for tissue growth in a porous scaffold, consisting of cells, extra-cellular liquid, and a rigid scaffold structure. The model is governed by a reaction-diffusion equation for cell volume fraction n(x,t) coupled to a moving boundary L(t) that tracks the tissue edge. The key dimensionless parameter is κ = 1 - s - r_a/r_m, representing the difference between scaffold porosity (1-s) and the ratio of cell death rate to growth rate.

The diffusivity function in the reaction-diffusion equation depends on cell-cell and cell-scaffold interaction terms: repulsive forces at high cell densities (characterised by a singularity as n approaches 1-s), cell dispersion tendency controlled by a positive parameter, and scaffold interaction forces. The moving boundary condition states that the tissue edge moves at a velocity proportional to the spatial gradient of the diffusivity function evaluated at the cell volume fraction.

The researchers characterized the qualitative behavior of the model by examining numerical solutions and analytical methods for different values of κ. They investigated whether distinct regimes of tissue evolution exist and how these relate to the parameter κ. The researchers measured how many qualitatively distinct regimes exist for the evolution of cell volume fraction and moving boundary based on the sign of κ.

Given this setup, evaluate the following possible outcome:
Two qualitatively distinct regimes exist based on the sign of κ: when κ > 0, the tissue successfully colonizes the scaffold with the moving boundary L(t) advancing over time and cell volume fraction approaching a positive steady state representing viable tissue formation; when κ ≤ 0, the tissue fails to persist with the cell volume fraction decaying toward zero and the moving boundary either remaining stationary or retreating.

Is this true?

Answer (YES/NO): NO